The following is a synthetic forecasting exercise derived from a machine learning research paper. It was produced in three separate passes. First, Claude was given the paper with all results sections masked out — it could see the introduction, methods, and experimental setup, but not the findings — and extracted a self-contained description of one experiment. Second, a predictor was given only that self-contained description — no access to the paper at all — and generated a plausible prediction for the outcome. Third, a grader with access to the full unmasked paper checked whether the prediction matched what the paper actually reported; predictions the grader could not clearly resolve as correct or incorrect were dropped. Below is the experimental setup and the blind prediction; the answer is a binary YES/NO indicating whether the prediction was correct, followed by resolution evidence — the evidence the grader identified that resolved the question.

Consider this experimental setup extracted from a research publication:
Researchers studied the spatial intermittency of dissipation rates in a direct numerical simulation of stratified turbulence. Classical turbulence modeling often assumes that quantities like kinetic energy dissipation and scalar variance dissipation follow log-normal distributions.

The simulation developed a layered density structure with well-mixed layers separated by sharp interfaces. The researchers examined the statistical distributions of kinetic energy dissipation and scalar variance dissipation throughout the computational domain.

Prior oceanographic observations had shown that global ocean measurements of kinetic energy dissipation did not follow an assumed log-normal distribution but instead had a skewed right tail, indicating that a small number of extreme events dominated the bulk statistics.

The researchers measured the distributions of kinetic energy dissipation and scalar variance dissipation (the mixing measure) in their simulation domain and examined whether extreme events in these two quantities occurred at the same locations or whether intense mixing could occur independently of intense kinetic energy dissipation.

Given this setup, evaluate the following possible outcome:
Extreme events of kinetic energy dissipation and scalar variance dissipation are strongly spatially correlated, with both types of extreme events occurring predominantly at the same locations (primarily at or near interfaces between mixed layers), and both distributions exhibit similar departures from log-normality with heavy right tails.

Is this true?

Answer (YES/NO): NO